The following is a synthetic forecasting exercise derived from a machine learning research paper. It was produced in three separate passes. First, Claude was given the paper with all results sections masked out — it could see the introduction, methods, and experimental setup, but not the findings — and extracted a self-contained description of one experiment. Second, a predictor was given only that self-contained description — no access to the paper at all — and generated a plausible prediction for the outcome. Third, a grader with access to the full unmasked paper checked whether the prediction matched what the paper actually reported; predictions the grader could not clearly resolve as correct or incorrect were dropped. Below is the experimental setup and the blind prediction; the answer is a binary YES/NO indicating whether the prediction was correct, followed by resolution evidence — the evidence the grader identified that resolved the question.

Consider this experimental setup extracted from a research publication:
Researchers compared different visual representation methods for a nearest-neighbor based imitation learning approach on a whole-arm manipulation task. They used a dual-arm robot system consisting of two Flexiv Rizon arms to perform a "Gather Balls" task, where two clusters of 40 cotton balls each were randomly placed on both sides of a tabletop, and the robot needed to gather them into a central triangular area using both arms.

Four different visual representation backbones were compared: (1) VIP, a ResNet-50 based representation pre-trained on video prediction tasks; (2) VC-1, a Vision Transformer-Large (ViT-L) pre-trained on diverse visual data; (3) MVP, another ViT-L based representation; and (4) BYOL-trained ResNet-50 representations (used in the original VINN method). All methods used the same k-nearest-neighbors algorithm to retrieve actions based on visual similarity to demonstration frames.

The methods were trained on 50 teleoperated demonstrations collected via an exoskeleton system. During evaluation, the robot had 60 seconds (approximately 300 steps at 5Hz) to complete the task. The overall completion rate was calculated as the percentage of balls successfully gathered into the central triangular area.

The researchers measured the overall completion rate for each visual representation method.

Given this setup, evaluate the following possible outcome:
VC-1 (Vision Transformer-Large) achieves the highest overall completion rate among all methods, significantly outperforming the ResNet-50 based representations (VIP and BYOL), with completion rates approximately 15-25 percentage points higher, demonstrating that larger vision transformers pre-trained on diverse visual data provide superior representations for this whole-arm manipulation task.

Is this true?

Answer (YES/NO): NO